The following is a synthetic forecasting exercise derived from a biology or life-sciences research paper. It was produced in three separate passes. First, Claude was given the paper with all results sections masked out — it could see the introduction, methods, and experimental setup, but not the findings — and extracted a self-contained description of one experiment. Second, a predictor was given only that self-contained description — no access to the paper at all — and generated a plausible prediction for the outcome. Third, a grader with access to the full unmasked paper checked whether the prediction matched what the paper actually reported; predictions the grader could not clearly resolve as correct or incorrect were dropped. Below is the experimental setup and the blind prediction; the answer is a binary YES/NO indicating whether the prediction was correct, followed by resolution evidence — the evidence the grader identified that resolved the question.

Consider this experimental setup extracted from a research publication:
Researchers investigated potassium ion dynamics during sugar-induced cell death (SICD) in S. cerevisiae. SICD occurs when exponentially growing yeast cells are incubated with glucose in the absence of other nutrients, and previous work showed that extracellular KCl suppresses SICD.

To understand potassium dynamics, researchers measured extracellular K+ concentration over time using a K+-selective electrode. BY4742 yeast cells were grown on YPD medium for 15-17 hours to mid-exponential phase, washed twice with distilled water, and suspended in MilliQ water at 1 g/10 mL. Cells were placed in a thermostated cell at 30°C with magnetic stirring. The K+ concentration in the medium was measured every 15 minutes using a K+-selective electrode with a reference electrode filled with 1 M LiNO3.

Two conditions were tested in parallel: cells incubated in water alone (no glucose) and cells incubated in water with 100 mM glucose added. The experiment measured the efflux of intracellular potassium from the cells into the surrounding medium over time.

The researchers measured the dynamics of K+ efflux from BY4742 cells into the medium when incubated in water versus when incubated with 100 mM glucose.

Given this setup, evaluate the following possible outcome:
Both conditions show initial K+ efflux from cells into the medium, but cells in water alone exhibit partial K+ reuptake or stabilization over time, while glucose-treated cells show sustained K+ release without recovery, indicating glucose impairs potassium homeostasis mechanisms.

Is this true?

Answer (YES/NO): NO